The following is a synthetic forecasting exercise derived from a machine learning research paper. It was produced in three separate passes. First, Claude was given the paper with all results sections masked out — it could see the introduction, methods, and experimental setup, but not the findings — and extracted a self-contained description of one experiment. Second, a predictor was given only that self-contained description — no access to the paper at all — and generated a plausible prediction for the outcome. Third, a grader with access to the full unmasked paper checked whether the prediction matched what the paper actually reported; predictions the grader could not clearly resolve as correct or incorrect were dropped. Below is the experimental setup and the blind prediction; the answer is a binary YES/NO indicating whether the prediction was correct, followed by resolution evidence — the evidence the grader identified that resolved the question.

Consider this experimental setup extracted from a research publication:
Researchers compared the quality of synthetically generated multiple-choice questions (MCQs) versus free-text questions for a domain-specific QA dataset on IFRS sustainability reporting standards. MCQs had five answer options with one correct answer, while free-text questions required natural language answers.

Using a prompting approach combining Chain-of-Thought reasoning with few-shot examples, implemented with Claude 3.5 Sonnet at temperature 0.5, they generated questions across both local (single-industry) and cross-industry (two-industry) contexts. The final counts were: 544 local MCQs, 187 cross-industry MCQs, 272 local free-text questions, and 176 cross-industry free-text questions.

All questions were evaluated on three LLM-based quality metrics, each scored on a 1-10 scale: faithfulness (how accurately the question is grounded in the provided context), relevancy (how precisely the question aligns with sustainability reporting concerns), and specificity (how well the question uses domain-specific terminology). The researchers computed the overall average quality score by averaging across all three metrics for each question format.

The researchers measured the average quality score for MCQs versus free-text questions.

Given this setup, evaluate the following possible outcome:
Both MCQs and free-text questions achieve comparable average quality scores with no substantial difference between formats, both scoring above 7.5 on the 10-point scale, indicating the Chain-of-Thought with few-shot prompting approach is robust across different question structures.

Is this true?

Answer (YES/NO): NO